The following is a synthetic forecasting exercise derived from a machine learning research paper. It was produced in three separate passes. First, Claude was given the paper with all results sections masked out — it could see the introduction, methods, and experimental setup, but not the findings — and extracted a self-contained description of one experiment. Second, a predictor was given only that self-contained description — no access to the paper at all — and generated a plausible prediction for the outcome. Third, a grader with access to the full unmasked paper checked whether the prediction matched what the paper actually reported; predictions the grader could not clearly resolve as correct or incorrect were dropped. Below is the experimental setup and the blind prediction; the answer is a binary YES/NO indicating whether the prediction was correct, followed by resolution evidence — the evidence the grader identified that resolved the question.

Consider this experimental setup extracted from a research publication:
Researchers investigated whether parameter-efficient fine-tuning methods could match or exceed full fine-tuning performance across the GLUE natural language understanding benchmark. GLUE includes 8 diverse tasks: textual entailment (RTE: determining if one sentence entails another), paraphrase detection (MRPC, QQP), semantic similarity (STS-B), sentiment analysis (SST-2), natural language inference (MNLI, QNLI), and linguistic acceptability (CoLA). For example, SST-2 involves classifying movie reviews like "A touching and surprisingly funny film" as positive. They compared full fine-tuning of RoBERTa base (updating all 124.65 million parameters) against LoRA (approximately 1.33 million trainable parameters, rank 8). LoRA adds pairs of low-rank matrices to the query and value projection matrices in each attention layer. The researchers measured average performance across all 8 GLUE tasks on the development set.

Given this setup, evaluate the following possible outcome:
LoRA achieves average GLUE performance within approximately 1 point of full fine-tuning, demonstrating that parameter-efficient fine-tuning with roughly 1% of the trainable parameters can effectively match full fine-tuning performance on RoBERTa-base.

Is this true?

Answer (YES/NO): YES